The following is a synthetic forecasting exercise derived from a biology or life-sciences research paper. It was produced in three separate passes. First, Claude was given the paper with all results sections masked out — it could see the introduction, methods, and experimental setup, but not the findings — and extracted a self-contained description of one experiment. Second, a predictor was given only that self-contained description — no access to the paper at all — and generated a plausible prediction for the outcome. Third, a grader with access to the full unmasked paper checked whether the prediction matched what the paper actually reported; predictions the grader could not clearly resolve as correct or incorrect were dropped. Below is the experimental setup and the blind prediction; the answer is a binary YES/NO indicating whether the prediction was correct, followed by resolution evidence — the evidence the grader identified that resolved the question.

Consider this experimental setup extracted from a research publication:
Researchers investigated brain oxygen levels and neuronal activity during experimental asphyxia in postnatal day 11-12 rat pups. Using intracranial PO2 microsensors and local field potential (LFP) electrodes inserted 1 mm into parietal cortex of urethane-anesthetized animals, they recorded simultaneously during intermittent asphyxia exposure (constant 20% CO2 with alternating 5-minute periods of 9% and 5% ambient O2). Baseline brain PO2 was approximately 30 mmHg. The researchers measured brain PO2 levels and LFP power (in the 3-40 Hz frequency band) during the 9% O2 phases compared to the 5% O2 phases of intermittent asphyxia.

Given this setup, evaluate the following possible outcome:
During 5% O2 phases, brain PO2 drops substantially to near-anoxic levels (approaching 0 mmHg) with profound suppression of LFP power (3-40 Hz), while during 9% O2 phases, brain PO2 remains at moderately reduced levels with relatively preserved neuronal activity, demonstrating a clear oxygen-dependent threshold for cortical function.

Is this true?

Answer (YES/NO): NO